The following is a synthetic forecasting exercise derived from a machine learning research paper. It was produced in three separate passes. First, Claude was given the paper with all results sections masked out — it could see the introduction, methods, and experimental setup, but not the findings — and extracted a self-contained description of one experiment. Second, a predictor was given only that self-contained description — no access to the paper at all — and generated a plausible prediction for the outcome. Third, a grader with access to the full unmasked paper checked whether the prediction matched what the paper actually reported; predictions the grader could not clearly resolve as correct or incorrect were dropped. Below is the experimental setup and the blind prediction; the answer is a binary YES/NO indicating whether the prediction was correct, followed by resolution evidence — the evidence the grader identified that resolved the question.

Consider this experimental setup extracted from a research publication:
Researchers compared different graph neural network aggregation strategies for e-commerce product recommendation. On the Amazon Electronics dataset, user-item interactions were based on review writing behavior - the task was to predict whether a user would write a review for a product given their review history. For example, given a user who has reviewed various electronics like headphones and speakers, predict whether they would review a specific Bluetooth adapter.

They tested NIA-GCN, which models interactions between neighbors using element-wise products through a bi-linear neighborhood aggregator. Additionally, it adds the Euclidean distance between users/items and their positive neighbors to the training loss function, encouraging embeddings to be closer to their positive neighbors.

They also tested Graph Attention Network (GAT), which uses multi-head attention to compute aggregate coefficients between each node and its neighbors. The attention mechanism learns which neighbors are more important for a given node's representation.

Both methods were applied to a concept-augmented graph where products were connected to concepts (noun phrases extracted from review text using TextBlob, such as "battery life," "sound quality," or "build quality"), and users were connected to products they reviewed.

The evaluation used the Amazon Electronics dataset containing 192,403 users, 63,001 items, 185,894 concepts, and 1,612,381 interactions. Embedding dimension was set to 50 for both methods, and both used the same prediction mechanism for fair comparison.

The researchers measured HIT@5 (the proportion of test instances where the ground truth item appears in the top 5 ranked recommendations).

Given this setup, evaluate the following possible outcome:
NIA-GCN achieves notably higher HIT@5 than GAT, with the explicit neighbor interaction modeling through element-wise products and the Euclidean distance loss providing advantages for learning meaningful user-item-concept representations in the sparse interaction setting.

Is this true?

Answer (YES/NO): NO